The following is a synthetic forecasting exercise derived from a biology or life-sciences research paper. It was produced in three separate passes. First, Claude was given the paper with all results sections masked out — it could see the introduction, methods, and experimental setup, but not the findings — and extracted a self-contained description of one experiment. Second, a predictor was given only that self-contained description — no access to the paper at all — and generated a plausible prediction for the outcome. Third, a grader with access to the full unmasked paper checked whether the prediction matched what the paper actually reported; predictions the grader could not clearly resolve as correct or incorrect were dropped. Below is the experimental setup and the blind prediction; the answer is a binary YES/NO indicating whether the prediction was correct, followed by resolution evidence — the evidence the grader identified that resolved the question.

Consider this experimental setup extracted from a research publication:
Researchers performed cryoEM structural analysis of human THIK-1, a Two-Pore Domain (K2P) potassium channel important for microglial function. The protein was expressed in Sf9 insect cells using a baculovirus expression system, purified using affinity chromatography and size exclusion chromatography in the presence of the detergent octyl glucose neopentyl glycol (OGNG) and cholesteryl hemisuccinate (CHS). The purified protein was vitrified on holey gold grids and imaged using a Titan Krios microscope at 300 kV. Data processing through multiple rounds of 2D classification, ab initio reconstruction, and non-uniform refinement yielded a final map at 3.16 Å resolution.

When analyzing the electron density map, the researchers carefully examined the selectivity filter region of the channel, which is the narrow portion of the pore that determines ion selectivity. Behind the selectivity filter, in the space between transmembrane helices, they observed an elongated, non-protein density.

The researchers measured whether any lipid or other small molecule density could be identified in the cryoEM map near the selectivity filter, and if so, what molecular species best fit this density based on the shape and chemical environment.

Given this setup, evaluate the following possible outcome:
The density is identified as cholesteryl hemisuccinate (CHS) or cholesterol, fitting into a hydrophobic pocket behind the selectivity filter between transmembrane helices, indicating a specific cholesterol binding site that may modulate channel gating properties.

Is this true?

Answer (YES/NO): NO